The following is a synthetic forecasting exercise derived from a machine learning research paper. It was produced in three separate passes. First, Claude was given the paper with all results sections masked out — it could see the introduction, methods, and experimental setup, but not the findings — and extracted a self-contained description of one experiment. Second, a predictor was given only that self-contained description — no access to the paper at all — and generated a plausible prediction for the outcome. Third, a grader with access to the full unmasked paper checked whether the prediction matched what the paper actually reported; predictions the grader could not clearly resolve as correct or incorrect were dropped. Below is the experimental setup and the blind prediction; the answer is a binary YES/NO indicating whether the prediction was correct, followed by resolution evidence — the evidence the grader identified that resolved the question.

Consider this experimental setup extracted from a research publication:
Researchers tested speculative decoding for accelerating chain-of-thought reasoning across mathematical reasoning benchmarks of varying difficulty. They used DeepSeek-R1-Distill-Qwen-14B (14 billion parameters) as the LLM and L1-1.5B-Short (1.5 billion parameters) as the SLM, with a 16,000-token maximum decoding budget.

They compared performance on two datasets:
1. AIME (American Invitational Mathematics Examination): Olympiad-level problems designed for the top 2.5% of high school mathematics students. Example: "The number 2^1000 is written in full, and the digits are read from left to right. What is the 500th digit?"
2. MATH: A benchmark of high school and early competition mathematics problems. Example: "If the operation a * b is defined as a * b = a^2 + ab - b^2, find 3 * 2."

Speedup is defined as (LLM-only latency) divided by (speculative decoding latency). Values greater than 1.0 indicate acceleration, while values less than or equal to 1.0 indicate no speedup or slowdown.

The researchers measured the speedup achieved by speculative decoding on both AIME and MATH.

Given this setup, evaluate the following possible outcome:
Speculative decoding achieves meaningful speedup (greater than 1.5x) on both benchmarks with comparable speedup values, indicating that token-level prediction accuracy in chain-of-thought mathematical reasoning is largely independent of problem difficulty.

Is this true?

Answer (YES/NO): NO